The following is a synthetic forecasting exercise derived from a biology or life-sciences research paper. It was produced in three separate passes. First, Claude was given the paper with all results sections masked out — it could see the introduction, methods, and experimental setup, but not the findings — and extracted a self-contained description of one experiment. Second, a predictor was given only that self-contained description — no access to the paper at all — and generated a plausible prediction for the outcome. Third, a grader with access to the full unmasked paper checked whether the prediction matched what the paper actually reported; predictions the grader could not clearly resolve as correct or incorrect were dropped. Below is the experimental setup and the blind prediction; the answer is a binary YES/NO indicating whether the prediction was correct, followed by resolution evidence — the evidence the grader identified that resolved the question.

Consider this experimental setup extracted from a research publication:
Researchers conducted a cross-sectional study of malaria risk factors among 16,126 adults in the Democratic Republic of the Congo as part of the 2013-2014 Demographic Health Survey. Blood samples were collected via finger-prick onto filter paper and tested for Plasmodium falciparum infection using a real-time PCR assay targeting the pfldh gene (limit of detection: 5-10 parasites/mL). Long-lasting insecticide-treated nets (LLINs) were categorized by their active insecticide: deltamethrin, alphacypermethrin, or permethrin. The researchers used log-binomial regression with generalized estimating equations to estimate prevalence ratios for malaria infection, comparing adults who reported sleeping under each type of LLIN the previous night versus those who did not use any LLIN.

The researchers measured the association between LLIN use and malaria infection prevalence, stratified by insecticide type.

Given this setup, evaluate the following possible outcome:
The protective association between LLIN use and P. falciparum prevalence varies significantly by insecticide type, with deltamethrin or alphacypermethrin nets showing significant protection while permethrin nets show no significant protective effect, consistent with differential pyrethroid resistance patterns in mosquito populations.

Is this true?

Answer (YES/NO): YES